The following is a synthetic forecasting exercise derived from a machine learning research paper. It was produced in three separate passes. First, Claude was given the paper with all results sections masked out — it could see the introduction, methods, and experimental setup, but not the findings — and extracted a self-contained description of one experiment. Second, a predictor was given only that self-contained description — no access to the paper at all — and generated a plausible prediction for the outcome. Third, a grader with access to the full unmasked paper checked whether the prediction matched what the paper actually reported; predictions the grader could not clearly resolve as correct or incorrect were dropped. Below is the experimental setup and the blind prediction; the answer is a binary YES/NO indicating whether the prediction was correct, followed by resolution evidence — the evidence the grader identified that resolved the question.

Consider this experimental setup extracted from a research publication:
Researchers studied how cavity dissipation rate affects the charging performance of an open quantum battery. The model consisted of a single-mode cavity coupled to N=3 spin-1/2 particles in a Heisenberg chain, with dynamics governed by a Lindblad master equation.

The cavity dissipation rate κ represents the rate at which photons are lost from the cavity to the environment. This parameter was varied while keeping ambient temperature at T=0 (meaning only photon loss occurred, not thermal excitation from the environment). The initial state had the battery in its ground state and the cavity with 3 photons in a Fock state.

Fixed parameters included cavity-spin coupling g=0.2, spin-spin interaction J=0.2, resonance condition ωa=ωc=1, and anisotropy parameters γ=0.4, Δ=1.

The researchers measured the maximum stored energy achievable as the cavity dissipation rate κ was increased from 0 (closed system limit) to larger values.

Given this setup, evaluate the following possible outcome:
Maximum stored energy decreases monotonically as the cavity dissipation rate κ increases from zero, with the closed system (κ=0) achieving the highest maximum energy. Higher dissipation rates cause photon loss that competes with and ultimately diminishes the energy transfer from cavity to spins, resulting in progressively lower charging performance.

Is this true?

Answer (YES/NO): YES